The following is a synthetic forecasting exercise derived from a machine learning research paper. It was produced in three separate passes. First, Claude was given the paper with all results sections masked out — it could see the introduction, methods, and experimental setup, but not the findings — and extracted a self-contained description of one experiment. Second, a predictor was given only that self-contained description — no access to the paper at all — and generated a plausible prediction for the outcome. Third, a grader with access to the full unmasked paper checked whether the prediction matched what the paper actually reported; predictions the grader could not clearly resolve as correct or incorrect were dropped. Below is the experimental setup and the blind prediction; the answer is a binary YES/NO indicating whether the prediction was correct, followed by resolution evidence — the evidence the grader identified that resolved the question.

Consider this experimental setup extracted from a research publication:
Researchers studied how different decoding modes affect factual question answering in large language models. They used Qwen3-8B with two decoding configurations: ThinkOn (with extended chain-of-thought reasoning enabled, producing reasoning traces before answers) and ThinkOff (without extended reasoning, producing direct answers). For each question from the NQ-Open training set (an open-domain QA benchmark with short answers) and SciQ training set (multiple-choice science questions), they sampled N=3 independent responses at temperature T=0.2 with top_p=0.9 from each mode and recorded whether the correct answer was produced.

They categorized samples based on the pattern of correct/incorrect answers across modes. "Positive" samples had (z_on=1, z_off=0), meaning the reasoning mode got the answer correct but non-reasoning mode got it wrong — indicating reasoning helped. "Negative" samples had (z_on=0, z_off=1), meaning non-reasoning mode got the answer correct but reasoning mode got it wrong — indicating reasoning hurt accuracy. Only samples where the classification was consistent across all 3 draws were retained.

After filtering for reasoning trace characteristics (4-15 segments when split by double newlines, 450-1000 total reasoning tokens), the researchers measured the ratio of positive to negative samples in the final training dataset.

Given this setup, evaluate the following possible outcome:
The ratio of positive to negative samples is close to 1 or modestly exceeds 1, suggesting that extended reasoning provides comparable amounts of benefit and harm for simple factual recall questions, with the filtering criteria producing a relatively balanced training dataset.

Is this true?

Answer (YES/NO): NO